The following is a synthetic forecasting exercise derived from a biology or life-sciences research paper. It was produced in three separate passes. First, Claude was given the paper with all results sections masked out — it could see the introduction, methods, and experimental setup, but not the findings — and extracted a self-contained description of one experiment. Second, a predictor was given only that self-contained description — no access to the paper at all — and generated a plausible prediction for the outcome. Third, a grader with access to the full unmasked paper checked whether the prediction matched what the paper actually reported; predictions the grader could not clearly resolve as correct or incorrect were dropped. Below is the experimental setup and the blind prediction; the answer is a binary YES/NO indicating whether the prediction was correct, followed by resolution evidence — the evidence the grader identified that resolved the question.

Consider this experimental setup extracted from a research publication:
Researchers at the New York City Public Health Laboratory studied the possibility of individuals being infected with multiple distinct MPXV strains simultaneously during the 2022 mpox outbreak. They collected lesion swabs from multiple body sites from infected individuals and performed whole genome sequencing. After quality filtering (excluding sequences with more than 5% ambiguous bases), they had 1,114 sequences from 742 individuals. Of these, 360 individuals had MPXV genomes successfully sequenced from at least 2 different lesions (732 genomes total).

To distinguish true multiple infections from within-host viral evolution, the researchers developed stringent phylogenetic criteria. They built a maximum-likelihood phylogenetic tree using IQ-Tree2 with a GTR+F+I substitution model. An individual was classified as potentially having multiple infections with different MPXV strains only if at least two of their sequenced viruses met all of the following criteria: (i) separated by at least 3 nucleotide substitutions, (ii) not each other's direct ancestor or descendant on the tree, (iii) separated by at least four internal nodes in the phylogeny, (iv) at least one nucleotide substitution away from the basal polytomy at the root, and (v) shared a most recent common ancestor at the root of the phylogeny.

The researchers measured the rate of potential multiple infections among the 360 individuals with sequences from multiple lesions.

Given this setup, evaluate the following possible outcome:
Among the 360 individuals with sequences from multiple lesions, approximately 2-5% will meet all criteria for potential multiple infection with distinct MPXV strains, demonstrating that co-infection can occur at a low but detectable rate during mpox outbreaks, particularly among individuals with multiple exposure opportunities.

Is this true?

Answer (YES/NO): YES